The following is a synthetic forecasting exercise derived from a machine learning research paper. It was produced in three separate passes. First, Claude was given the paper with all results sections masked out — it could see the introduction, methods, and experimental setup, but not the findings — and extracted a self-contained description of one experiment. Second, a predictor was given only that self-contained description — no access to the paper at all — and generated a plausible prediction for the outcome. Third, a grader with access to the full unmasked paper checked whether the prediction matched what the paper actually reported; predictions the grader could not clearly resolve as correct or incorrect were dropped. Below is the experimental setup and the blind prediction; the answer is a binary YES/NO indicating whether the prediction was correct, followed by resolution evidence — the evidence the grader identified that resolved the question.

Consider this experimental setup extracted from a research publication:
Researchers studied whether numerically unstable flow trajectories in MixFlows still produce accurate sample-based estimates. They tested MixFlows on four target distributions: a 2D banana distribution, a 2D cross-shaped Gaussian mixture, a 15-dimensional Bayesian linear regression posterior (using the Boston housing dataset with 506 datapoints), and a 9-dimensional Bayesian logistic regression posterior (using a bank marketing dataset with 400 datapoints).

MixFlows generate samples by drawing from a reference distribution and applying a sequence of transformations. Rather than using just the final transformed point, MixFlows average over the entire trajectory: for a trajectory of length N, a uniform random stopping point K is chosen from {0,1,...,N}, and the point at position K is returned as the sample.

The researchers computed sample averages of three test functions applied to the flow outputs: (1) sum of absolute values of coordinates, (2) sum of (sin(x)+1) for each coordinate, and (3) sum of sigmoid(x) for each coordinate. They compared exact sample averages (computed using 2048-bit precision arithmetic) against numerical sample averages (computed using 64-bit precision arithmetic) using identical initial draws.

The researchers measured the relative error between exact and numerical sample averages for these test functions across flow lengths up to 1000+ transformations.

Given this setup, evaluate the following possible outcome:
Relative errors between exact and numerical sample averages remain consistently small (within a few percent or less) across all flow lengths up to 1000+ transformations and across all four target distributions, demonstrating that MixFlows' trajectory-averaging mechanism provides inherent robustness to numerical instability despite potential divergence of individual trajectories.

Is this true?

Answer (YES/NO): YES